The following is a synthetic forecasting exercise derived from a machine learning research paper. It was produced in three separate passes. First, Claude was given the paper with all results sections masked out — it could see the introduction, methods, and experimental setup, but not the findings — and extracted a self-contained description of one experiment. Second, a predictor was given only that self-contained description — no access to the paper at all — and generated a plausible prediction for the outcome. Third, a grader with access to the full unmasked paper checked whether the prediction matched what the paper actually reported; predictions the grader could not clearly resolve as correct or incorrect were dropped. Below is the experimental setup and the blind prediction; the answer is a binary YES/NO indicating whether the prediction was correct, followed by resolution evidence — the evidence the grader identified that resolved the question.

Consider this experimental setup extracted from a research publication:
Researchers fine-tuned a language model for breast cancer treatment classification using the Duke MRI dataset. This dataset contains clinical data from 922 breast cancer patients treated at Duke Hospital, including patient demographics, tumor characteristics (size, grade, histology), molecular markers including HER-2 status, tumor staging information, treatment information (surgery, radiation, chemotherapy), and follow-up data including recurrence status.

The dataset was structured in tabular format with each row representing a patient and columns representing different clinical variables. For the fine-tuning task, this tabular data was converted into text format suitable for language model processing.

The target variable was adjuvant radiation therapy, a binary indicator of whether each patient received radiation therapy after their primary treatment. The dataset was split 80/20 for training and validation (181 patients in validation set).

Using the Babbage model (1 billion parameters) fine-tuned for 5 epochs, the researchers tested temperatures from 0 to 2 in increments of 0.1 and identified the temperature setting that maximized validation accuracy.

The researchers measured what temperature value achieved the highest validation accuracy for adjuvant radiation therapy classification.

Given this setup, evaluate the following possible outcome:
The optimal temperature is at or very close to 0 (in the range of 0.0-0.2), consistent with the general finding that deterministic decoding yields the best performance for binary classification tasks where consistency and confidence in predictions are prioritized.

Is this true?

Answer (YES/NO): YES